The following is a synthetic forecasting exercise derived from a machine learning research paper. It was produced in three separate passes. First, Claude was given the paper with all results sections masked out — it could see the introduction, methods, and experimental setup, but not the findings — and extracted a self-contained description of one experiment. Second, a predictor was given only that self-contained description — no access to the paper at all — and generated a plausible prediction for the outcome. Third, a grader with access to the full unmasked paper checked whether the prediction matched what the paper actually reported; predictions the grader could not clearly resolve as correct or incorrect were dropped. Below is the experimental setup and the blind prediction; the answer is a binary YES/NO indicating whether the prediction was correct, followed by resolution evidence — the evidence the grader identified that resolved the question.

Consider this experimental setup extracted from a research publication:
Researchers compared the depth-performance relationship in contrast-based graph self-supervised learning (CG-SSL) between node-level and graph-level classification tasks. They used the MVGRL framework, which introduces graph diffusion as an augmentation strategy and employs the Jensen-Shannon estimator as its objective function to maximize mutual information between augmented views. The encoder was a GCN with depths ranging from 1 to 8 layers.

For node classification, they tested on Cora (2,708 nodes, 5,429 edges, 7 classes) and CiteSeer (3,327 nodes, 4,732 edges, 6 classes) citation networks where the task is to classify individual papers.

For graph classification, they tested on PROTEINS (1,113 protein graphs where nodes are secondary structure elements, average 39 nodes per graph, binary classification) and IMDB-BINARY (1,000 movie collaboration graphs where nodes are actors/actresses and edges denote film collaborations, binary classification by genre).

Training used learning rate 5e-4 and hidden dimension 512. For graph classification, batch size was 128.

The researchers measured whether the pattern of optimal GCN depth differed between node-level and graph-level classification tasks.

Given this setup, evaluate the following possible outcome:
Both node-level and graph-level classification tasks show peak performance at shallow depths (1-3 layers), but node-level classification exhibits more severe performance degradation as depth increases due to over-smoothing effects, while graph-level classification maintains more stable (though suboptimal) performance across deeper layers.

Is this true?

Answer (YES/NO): NO